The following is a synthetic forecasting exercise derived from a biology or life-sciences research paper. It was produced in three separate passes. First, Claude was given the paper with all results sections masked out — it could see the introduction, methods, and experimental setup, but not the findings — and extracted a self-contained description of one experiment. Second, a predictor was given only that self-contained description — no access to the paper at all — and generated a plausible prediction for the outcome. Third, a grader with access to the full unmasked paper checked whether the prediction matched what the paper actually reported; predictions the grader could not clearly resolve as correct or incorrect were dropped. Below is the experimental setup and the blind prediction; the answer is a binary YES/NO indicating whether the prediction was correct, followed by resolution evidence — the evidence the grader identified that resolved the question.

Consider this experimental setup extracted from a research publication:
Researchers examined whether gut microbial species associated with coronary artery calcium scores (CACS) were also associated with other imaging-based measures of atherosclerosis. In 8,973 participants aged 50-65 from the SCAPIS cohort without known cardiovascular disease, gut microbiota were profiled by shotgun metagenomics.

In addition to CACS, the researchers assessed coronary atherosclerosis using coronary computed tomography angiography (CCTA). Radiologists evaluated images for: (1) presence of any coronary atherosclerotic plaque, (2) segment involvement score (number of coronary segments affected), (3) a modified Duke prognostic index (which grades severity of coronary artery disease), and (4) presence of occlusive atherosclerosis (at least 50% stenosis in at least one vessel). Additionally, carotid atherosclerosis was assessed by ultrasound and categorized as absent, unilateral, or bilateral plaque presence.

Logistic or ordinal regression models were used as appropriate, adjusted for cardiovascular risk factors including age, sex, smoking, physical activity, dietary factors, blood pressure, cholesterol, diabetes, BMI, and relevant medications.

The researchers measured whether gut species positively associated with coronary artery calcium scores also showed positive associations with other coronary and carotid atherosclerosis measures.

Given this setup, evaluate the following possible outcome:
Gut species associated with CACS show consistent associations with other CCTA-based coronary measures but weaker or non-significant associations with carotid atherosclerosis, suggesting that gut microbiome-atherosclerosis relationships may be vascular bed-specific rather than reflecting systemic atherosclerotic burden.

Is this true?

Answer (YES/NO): YES